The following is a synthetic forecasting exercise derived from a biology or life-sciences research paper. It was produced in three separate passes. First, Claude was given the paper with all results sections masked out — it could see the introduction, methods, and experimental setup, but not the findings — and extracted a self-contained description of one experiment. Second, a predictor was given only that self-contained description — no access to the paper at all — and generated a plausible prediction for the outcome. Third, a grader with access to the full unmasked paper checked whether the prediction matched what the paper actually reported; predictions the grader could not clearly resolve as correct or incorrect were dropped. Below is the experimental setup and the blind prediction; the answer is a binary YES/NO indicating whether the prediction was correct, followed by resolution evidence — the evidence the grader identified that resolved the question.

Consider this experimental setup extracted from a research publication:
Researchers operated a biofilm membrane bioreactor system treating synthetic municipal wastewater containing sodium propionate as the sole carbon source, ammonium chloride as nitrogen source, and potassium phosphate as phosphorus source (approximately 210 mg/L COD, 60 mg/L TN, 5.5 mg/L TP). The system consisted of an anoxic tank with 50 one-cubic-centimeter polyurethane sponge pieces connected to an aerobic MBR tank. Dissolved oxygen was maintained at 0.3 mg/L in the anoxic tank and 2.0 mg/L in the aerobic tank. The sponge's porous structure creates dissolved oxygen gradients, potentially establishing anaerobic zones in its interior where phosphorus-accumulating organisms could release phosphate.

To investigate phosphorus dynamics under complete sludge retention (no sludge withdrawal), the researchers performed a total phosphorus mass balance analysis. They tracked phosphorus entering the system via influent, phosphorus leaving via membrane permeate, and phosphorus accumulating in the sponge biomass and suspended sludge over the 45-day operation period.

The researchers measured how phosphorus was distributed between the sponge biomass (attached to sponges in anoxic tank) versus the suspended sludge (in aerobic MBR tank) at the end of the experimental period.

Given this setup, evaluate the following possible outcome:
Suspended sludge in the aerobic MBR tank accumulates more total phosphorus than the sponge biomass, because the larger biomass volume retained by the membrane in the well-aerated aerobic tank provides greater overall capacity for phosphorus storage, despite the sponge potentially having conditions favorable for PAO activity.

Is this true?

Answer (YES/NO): NO